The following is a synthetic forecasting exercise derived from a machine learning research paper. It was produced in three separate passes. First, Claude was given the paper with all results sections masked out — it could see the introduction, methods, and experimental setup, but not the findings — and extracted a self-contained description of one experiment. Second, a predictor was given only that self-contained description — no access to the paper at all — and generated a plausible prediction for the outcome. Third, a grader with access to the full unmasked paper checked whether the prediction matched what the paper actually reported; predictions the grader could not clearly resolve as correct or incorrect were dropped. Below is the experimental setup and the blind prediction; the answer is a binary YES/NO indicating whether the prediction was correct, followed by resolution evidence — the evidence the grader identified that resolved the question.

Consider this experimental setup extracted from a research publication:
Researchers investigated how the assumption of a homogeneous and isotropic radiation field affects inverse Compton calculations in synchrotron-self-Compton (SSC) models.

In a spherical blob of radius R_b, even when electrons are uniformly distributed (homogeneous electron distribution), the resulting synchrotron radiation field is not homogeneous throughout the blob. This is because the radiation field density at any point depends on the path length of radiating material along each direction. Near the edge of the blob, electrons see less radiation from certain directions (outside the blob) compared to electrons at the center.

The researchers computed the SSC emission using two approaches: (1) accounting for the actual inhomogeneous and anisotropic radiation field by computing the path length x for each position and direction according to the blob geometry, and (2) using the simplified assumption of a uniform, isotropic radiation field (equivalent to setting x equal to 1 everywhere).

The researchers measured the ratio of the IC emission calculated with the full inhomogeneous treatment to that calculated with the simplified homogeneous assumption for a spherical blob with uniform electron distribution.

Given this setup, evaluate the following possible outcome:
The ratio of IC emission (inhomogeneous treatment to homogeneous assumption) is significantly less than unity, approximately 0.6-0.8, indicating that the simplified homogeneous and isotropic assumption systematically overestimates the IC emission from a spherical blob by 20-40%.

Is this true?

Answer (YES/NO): YES